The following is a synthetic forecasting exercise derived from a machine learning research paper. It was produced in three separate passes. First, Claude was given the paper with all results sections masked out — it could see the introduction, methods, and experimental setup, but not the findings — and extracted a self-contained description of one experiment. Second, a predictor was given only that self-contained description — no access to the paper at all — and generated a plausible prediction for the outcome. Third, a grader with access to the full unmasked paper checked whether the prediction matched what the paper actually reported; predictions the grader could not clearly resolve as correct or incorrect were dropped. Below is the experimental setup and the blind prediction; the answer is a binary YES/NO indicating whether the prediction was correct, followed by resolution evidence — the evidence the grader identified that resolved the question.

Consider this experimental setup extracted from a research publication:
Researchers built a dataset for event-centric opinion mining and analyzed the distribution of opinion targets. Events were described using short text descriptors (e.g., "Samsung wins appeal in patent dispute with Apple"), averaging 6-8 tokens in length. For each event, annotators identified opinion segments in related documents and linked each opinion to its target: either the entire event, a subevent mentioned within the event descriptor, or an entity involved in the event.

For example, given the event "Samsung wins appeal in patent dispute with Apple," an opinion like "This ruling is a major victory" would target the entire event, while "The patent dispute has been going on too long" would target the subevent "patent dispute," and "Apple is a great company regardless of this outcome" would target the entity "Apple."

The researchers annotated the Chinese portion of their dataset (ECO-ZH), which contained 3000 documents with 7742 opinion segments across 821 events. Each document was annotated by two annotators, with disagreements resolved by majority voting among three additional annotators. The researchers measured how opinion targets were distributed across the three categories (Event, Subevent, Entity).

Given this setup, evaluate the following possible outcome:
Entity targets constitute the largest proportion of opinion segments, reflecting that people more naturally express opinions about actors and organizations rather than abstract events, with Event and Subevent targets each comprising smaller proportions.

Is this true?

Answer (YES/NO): YES